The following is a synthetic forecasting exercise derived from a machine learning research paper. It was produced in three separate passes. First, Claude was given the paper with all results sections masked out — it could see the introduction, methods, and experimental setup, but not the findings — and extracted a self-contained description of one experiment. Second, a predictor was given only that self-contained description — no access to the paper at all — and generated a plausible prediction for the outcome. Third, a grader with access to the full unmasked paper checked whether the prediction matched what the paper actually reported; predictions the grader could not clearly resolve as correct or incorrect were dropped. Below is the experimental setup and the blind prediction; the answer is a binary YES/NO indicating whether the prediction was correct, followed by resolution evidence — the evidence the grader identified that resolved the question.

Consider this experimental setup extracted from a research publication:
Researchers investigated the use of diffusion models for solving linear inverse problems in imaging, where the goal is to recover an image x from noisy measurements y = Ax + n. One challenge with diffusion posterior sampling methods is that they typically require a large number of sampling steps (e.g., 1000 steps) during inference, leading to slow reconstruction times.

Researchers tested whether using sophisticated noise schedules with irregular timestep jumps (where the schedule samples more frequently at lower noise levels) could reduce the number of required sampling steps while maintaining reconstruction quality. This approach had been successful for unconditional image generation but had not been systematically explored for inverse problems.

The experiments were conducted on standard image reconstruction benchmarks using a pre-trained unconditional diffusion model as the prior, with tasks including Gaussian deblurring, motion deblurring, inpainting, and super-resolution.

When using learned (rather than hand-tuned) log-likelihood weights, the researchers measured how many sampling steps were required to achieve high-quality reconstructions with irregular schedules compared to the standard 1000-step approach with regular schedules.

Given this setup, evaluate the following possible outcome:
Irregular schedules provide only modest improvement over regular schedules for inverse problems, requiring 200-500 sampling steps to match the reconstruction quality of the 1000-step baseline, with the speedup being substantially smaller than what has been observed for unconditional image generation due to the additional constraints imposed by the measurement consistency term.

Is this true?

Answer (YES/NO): NO